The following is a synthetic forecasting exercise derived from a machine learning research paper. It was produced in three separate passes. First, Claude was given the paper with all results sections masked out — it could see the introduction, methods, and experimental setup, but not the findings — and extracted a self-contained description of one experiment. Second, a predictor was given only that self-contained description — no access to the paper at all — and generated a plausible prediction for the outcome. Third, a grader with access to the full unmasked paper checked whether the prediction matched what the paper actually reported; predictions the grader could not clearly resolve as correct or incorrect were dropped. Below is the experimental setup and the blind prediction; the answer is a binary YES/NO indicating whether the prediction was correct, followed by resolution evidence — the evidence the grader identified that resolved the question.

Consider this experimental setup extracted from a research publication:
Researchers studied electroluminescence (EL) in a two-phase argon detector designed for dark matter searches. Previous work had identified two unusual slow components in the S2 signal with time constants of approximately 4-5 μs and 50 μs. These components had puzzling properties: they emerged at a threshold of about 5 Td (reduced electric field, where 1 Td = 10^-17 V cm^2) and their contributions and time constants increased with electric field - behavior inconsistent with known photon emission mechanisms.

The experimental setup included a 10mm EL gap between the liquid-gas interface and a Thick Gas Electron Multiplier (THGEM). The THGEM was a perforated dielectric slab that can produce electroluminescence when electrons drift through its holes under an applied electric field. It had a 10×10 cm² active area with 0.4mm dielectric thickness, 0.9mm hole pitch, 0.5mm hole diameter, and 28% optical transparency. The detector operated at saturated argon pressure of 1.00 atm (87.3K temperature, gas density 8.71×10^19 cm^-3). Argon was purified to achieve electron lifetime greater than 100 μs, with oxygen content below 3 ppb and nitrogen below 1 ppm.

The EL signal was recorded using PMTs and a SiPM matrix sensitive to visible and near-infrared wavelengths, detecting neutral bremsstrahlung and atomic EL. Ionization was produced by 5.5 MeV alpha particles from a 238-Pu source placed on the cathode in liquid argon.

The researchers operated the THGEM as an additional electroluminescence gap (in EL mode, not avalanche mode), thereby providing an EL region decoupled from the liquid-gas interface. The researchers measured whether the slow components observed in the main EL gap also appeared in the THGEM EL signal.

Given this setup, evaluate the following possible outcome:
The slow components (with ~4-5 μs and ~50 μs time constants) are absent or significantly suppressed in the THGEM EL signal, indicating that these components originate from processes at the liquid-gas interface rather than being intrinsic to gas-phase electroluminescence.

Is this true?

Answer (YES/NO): NO